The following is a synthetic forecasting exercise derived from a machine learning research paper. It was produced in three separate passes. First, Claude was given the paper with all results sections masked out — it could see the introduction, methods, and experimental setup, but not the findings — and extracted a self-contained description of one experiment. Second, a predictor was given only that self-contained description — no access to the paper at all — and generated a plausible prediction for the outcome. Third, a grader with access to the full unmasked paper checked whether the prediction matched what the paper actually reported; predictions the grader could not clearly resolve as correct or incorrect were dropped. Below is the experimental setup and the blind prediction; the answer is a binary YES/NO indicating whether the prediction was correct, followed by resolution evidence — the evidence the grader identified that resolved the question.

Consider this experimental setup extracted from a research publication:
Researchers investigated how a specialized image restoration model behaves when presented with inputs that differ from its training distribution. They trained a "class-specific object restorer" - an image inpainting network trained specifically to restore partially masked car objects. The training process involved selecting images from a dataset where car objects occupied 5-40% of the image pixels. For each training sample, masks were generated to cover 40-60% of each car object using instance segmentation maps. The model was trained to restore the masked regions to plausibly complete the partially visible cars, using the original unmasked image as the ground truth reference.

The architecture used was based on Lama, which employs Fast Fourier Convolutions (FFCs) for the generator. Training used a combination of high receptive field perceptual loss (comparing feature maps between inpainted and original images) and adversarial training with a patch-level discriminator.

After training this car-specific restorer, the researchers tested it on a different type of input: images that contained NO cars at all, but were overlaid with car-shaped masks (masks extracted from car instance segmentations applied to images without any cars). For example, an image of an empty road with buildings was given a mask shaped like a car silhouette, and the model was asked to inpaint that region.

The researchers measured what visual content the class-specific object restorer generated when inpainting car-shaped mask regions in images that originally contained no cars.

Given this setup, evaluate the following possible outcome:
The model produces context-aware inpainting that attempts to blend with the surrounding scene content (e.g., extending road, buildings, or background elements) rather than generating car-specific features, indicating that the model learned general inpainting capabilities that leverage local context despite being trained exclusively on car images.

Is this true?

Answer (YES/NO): NO